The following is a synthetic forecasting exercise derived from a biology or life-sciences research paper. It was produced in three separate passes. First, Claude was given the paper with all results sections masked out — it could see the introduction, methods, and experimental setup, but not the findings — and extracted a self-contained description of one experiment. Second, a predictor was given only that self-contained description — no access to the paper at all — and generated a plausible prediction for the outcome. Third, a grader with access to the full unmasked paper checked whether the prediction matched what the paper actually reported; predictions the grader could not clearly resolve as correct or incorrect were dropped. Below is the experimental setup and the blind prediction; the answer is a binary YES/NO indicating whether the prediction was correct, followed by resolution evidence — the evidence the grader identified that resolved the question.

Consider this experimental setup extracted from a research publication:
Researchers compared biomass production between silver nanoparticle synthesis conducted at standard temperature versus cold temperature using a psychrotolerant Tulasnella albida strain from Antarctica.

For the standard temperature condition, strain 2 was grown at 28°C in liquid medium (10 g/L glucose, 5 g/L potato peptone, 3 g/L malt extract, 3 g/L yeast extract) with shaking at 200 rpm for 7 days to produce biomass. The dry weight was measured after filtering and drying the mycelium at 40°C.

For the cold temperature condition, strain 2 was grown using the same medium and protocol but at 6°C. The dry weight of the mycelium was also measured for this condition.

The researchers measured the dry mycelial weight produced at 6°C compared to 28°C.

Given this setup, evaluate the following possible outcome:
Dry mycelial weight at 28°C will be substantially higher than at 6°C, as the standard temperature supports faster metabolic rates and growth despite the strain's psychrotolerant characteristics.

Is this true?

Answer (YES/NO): YES